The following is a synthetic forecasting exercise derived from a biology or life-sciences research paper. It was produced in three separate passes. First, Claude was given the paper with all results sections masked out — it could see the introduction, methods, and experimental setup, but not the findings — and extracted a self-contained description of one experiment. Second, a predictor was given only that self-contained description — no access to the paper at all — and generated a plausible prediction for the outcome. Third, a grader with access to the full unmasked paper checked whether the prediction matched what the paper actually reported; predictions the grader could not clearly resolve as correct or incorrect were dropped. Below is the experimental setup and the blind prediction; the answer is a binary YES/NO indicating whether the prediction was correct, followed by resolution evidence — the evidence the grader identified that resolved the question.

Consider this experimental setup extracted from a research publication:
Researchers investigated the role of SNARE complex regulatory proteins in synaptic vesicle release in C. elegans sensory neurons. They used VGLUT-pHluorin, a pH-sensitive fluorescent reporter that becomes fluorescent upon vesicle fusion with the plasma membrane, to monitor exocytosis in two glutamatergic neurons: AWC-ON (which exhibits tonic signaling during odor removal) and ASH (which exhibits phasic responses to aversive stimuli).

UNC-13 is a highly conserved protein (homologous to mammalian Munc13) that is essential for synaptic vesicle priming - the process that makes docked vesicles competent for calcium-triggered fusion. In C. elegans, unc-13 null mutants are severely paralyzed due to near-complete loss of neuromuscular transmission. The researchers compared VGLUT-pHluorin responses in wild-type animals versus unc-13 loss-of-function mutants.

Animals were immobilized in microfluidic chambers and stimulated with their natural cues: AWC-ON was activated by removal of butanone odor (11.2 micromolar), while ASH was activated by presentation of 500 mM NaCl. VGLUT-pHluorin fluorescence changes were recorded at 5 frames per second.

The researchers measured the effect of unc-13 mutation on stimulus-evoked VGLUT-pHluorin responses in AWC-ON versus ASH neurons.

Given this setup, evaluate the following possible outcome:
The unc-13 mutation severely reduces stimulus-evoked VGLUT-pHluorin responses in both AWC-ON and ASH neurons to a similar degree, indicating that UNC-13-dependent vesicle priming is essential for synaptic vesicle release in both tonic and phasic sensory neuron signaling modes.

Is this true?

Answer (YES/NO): NO